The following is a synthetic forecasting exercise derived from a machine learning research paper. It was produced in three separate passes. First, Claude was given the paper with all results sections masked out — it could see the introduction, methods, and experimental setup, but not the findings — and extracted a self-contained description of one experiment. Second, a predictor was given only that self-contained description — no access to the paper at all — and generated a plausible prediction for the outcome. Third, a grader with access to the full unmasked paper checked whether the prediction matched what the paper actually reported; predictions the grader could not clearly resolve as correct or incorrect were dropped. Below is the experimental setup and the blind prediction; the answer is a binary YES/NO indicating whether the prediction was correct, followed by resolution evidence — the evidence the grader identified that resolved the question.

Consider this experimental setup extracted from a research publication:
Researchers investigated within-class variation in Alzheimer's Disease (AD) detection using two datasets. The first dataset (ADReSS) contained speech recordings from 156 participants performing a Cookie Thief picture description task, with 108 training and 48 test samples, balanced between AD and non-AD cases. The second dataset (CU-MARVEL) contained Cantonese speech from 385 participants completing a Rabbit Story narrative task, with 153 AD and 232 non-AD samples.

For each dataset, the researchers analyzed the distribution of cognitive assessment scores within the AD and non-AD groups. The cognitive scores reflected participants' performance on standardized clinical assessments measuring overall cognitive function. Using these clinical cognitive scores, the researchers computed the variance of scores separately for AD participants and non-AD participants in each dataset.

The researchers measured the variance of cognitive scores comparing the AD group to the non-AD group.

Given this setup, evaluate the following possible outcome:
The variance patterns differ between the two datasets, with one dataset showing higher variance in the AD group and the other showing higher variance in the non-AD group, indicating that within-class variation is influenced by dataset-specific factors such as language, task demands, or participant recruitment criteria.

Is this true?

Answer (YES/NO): NO